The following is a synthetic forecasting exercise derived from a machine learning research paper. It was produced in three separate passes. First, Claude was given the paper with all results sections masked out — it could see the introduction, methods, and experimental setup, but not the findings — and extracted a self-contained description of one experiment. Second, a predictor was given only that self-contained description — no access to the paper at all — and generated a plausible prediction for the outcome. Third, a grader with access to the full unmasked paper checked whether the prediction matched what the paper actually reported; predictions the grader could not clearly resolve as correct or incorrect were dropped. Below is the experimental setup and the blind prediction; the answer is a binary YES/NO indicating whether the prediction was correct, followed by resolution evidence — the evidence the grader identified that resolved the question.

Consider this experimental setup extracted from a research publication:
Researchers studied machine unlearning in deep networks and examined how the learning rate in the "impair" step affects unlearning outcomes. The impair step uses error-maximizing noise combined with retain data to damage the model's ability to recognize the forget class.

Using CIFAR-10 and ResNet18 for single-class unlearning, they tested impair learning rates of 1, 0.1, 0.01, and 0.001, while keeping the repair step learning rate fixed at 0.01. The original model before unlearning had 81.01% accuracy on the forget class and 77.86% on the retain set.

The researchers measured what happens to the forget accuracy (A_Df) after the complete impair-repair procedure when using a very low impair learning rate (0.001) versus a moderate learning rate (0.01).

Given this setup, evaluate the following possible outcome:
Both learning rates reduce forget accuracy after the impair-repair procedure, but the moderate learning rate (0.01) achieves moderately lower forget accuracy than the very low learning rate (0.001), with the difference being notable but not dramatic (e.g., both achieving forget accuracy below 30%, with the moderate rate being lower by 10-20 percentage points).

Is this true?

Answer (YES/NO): NO